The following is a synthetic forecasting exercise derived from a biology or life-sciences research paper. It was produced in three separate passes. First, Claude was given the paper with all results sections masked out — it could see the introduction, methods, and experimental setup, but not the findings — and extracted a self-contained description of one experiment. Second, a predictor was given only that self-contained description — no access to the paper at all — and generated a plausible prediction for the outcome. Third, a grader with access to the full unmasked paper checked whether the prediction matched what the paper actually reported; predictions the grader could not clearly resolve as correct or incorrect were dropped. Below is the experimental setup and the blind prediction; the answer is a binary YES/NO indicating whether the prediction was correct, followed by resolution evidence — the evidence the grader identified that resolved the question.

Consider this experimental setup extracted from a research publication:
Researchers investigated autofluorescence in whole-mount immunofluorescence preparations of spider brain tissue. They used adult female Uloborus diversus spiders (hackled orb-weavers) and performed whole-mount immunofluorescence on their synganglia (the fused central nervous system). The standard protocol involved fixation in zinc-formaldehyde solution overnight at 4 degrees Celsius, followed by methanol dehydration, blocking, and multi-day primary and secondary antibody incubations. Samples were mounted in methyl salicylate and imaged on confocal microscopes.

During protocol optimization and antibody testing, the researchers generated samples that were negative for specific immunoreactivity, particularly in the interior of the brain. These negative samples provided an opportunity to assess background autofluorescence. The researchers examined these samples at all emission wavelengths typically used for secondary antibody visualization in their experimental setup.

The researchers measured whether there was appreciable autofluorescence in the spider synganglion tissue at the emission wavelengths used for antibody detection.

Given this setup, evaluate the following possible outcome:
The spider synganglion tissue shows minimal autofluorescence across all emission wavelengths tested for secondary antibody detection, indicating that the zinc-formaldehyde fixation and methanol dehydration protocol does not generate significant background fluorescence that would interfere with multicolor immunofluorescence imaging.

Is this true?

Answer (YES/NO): YES